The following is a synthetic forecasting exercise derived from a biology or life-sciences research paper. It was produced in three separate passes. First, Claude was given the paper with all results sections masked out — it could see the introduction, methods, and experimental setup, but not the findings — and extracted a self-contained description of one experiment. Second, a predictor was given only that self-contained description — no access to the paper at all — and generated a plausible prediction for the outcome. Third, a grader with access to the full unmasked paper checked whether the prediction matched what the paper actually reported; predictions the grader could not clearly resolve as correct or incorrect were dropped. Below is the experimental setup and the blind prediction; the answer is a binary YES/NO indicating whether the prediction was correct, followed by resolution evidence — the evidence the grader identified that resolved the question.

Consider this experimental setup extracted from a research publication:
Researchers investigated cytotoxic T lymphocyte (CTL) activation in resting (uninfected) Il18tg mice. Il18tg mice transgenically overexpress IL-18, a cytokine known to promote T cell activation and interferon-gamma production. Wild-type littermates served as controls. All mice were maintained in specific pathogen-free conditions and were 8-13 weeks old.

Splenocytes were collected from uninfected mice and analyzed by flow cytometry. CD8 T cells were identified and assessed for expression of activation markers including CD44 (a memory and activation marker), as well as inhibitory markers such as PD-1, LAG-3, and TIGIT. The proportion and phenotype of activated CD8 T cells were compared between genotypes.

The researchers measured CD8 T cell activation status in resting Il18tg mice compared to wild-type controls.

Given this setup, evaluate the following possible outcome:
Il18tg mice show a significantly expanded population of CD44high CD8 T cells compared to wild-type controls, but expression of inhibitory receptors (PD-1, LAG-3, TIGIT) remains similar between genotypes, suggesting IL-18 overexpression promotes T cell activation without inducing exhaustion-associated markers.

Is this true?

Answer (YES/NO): NO